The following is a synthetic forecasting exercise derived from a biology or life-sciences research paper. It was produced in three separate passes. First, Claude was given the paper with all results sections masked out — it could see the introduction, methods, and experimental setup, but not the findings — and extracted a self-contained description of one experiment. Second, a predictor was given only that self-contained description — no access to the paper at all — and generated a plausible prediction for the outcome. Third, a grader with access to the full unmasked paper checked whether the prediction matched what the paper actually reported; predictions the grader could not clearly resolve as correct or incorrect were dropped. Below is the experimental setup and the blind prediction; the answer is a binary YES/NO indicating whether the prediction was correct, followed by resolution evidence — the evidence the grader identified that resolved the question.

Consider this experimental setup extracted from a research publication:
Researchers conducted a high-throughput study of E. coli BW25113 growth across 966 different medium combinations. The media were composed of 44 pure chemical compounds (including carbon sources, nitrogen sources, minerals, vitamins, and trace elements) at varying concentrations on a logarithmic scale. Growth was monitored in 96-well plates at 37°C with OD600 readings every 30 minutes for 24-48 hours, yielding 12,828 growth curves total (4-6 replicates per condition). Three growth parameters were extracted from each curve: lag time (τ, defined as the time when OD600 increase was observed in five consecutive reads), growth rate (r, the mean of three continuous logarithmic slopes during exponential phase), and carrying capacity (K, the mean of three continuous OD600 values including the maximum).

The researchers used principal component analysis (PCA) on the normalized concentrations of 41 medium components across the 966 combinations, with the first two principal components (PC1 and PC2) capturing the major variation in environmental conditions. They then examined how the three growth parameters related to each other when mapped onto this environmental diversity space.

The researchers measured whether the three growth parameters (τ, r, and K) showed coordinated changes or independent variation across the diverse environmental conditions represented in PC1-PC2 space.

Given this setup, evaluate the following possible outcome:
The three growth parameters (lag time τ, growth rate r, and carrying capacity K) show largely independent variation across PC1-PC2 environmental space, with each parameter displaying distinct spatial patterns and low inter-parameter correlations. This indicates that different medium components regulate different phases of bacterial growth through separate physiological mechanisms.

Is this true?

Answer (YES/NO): NO